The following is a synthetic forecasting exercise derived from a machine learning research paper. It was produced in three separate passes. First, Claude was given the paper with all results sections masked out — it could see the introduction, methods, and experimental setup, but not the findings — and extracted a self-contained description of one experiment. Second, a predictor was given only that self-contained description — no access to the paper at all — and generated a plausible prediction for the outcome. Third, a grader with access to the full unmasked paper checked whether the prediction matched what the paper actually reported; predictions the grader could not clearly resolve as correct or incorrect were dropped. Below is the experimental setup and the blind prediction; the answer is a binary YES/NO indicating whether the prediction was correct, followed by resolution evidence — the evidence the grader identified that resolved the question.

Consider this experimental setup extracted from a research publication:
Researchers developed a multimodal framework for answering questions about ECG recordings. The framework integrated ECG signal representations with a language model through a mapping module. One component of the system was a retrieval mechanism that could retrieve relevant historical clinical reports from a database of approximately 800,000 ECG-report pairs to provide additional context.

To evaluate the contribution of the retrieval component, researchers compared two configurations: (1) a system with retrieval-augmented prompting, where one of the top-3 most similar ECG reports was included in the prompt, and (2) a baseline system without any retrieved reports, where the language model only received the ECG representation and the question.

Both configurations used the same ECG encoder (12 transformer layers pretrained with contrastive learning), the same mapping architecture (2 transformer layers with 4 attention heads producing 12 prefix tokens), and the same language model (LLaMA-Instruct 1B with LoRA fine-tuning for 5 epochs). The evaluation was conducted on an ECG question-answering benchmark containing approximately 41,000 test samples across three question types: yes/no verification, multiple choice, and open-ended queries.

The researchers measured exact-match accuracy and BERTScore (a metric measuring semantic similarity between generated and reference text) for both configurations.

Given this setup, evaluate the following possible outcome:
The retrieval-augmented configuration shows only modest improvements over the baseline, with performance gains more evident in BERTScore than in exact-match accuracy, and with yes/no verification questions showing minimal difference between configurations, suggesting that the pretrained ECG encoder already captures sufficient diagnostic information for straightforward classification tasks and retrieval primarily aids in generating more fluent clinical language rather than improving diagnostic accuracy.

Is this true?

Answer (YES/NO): NO